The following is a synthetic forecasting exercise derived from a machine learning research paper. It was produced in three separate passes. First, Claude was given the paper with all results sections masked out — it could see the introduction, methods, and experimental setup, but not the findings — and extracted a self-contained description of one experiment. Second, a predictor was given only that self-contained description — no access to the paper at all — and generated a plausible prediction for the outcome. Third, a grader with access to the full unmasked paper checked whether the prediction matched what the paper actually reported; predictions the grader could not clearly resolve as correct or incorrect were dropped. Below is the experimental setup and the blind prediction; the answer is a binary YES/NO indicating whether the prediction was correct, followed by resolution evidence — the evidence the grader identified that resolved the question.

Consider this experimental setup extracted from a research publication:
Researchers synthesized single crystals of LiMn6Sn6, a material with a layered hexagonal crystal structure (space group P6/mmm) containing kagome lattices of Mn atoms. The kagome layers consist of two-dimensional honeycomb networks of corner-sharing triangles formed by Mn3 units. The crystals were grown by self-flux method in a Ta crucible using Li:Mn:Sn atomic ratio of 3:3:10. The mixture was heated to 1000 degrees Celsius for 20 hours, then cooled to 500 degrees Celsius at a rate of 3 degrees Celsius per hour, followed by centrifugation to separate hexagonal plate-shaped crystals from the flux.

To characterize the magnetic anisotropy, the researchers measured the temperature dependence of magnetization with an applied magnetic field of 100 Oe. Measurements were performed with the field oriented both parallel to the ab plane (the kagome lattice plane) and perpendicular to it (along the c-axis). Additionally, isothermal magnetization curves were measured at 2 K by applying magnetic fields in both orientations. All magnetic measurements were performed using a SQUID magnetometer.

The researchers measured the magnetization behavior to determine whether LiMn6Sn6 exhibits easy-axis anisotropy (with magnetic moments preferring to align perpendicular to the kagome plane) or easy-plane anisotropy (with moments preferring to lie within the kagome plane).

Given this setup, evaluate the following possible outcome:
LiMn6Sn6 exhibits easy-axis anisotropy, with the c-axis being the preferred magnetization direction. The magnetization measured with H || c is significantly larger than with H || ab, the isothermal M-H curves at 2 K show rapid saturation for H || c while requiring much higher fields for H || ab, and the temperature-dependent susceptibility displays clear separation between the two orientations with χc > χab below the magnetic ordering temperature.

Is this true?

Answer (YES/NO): NO